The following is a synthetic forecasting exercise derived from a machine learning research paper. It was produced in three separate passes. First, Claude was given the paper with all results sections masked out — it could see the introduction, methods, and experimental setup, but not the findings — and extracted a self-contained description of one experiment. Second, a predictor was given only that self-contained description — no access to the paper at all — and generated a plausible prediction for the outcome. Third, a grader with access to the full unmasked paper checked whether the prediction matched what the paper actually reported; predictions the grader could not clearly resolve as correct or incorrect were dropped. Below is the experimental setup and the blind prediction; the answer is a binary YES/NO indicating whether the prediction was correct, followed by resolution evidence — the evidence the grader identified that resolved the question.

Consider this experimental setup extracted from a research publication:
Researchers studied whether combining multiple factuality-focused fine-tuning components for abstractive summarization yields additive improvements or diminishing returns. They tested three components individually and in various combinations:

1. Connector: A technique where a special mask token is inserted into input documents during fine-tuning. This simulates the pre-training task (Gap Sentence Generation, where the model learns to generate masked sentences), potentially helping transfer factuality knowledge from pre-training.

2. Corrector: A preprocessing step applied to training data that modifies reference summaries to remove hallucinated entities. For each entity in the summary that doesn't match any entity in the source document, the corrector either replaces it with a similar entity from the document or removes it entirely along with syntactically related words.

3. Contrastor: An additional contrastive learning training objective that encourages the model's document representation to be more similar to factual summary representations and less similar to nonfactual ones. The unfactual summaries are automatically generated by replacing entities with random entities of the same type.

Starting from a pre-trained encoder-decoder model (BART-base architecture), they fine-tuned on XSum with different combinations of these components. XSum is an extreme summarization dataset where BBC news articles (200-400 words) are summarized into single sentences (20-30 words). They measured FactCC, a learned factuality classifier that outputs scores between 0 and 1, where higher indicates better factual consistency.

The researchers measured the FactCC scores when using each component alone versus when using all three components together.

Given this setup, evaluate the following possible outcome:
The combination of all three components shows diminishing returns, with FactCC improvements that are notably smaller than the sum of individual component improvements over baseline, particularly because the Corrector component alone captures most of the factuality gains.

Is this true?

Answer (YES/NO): NO